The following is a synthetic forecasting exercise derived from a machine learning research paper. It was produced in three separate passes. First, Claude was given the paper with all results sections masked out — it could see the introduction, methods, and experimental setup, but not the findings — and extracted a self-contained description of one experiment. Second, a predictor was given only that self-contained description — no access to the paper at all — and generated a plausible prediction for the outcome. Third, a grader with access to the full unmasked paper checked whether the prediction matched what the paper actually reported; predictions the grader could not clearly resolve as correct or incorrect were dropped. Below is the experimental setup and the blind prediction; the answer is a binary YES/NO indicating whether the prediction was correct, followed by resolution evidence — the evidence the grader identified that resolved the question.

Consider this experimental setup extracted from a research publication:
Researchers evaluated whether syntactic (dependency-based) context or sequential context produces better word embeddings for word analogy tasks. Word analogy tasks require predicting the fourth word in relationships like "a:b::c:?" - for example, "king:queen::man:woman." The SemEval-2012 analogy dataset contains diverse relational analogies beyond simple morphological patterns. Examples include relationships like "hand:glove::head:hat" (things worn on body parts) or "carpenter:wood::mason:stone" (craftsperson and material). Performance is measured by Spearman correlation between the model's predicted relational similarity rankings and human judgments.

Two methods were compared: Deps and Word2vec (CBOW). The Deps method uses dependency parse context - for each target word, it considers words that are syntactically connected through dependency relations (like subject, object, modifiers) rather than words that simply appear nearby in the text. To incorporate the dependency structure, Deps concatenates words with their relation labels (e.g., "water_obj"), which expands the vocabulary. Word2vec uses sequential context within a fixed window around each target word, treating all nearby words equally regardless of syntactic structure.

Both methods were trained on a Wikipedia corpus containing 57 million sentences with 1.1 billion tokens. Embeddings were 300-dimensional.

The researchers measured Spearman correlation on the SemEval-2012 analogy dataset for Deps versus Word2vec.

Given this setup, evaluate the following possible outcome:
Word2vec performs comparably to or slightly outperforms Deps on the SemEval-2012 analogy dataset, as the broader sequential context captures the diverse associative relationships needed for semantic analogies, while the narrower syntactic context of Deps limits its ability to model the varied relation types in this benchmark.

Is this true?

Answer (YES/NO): NO